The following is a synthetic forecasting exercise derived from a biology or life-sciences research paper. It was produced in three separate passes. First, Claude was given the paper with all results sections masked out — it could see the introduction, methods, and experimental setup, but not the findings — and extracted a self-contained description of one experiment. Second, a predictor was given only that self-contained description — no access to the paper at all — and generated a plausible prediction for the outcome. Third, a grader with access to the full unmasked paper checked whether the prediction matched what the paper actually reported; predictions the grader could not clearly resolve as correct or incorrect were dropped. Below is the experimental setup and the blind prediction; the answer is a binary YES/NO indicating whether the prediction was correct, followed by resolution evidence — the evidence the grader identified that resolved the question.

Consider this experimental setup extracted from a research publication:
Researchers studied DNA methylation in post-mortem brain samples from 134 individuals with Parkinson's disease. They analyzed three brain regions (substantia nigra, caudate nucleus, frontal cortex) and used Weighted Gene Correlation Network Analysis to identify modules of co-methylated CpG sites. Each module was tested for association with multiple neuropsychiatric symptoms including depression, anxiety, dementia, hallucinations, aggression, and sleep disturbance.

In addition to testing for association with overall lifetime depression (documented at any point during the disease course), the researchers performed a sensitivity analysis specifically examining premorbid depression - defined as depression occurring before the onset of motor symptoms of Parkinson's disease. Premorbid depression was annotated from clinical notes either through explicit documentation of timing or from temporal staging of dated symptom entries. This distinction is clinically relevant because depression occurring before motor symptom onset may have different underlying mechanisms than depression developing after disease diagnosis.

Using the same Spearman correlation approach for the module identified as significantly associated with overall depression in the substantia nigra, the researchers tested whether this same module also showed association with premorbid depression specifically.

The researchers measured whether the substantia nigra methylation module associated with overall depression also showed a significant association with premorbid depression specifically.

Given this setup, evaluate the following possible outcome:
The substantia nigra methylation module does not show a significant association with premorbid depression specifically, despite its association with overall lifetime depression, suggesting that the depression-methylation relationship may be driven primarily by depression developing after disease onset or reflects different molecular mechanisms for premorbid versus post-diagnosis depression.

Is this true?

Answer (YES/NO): YES